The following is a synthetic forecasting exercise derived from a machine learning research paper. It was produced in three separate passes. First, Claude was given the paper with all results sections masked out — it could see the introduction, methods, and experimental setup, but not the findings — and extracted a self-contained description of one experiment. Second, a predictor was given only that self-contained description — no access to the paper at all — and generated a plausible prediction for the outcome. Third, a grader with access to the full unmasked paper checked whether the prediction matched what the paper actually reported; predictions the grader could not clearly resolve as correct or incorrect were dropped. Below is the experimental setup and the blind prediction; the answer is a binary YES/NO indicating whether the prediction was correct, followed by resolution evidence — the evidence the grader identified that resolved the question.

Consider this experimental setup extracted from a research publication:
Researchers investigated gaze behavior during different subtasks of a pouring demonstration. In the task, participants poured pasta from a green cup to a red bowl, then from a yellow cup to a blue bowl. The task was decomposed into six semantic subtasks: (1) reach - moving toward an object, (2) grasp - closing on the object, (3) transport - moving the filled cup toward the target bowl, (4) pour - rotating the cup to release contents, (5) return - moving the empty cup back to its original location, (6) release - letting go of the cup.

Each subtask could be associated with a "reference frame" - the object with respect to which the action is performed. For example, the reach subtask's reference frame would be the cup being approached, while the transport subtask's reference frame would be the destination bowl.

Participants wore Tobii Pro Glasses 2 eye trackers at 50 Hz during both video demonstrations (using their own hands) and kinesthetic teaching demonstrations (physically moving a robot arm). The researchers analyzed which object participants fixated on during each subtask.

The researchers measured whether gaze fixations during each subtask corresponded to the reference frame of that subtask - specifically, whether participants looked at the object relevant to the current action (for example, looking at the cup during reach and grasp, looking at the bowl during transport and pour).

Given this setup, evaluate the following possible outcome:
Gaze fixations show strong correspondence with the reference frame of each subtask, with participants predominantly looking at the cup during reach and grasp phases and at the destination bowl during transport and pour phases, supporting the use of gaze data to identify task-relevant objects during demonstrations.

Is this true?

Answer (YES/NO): YES